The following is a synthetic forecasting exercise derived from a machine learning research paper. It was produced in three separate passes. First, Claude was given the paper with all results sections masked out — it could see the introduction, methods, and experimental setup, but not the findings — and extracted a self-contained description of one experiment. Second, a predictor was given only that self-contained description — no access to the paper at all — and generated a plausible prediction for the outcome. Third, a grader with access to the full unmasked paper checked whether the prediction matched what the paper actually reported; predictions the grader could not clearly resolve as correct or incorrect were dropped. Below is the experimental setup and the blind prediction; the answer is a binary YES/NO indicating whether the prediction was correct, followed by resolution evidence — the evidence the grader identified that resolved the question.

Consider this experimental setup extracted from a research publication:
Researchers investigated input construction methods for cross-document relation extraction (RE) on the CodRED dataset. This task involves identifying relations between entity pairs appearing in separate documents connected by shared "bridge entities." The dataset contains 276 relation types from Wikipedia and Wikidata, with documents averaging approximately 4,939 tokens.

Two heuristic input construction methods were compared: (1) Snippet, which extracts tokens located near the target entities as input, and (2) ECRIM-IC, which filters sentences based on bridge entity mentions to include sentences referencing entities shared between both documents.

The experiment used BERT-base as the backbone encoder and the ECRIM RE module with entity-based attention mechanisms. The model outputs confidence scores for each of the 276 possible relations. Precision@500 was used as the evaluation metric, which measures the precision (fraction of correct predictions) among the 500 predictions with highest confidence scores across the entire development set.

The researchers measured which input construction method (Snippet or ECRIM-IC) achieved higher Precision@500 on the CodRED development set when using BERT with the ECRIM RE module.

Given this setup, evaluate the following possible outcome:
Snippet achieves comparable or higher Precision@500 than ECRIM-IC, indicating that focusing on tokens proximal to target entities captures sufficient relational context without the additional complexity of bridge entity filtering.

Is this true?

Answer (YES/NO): NO